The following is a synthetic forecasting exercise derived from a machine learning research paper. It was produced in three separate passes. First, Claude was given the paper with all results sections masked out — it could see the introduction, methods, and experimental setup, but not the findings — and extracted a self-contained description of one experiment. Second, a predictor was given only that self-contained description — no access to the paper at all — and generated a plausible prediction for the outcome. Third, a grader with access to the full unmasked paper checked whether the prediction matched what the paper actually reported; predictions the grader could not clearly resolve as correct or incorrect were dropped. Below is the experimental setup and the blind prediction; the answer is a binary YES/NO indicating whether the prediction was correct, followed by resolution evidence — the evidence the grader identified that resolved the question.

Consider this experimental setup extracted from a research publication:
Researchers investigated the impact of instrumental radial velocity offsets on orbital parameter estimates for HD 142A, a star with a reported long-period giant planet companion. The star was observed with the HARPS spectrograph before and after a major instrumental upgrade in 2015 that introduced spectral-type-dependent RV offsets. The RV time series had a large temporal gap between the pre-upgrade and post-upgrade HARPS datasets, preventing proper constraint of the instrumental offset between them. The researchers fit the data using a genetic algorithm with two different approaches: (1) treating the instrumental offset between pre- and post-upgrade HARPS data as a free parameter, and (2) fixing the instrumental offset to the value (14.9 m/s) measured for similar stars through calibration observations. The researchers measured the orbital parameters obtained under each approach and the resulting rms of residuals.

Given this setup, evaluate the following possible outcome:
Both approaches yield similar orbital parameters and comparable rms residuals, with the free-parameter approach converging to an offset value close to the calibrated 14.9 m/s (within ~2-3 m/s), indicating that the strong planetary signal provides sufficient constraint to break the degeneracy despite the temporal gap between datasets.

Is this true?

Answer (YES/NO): NO